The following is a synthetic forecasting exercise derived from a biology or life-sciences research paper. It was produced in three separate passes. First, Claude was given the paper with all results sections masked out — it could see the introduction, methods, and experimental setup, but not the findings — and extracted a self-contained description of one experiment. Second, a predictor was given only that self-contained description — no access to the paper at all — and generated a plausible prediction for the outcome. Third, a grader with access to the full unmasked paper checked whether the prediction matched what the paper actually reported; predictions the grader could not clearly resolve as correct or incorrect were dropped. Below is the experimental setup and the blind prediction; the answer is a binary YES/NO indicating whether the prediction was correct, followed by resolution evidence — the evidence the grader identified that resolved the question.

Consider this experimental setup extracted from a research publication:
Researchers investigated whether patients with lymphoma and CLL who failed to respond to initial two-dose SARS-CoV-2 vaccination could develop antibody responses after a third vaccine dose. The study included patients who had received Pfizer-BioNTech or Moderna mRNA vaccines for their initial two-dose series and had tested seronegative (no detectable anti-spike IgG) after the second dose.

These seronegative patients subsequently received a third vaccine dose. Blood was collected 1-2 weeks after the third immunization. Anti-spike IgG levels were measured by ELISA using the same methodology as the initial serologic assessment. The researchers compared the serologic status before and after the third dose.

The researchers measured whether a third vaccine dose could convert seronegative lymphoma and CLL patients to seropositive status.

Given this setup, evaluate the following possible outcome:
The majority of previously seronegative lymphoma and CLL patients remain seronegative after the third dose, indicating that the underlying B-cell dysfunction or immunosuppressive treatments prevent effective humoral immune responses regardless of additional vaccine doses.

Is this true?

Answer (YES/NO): NO